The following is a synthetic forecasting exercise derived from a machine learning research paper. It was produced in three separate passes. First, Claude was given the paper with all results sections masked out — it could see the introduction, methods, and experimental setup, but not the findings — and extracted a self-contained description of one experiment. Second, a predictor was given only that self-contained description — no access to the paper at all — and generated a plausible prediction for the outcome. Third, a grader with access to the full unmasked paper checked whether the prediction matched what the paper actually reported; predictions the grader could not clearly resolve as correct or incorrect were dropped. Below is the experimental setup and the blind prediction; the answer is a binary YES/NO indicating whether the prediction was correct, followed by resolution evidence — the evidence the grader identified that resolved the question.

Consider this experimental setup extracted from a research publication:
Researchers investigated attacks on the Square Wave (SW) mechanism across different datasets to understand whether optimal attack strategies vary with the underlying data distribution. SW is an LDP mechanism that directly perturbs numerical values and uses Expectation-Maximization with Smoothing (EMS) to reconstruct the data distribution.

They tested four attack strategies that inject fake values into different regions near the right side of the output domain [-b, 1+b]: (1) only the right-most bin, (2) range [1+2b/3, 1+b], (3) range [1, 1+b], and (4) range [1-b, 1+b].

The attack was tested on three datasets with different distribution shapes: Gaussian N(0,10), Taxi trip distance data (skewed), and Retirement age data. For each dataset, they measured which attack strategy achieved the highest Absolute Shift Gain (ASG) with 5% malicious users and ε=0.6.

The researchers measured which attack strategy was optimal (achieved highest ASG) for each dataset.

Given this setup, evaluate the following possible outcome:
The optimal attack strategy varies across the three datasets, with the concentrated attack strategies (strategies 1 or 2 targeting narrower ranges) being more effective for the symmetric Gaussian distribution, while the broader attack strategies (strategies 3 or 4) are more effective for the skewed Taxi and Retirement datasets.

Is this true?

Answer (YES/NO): NO